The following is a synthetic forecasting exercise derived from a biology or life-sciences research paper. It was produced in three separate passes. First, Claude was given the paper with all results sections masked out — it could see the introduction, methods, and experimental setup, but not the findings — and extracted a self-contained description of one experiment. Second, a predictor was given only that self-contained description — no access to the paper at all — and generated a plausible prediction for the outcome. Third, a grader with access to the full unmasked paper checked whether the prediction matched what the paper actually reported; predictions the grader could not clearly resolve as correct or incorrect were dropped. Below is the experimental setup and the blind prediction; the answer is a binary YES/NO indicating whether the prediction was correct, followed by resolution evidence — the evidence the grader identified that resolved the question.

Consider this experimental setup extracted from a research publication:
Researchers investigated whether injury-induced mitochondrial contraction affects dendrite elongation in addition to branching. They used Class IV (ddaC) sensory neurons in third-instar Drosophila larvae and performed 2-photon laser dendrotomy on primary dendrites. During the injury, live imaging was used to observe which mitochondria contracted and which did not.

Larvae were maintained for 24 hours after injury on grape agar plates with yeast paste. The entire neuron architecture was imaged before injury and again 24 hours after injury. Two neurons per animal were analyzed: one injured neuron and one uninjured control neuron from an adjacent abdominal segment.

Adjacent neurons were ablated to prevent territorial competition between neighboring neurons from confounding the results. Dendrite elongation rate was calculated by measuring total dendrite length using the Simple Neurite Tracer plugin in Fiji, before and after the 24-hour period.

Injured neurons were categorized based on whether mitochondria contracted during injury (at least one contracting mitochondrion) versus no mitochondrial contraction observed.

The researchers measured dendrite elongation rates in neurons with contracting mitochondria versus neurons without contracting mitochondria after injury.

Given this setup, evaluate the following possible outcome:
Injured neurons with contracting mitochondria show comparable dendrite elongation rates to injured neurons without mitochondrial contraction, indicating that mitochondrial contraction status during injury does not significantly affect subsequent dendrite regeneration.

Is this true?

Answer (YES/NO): NO